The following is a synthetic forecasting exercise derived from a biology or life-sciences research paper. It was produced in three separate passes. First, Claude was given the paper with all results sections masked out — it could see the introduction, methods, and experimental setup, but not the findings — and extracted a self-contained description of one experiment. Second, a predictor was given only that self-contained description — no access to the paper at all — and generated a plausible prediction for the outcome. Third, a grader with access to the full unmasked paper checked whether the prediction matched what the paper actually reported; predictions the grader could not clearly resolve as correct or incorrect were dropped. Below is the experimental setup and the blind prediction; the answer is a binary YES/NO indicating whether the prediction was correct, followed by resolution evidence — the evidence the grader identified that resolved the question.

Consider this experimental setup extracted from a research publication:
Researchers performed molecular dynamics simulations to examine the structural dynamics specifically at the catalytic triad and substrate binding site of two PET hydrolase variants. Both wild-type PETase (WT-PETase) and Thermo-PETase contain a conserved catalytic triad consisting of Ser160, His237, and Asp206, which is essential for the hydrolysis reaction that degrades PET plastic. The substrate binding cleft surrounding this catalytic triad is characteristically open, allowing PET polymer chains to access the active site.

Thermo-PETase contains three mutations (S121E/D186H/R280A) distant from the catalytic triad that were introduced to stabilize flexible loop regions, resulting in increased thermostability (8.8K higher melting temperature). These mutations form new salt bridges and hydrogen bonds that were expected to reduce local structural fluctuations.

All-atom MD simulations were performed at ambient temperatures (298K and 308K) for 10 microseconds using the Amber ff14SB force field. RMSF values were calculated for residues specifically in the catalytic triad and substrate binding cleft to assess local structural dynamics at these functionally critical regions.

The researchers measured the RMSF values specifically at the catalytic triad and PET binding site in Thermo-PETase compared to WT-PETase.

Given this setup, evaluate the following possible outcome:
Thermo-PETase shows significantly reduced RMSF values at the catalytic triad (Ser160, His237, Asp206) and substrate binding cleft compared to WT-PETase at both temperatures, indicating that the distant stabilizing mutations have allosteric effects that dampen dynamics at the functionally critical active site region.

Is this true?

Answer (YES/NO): NO